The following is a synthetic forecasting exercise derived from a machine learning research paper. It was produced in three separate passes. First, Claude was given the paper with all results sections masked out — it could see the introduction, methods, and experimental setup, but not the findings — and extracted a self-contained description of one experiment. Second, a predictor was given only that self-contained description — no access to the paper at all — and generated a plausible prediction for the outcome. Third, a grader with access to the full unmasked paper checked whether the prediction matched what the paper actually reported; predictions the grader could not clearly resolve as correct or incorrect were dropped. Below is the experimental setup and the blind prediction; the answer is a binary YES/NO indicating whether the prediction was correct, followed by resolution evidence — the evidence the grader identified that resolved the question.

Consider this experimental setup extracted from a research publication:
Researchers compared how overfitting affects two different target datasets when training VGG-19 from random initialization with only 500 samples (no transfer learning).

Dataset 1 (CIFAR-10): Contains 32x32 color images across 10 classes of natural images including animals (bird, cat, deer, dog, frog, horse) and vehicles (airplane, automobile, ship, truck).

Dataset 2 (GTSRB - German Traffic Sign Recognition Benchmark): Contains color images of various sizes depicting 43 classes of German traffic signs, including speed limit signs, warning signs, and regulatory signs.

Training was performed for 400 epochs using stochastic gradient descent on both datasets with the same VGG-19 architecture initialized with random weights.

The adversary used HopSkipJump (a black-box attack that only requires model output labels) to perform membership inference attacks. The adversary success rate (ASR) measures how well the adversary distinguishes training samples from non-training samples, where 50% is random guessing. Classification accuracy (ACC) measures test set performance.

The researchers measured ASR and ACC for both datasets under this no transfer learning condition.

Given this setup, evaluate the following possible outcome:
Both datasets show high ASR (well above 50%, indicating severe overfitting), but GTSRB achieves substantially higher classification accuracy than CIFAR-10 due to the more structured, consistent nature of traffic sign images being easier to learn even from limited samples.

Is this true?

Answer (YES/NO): YES